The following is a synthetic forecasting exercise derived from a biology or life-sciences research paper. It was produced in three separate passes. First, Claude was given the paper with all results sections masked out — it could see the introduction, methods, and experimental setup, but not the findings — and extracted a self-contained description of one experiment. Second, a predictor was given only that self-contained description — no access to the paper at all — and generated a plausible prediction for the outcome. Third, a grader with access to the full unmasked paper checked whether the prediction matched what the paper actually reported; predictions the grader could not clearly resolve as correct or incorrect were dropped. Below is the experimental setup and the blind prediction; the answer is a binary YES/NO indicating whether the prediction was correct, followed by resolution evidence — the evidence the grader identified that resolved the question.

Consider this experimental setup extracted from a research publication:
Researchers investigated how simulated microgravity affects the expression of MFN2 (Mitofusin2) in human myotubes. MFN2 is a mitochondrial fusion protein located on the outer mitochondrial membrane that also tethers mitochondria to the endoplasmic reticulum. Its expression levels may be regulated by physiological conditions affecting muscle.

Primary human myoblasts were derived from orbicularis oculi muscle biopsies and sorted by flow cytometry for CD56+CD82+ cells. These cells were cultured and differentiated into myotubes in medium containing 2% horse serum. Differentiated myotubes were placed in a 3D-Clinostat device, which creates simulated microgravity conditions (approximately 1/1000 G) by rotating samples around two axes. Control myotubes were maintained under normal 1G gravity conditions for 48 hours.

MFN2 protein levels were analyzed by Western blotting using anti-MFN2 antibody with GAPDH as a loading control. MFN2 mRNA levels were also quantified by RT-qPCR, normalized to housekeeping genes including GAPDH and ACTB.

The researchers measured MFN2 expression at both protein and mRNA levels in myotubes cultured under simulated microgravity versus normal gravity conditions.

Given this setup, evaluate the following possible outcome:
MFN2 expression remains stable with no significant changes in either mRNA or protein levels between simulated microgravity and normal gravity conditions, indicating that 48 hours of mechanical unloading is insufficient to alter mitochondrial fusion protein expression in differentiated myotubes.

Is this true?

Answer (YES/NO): NO